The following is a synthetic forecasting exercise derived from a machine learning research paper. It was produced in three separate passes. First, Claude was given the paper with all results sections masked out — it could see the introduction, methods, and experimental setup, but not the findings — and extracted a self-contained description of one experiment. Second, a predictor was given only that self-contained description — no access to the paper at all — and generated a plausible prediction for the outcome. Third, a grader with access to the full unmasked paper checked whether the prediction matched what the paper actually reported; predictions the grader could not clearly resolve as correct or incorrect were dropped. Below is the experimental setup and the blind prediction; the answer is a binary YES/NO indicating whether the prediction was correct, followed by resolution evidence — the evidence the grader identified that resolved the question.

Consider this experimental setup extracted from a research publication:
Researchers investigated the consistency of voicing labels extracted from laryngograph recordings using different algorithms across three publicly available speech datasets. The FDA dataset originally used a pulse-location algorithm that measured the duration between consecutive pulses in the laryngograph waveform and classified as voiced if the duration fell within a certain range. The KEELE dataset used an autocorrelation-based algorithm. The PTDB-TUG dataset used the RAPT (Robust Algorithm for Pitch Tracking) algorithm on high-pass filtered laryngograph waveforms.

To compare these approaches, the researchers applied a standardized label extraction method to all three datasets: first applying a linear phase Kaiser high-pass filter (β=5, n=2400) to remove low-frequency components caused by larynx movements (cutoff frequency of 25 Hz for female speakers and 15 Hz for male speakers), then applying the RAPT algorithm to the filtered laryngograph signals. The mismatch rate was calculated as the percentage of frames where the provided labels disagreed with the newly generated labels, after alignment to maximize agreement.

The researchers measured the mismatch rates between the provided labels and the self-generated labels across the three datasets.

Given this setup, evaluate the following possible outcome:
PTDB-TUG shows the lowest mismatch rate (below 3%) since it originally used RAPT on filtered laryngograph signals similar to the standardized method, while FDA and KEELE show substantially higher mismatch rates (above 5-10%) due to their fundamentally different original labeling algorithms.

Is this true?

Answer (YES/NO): NO